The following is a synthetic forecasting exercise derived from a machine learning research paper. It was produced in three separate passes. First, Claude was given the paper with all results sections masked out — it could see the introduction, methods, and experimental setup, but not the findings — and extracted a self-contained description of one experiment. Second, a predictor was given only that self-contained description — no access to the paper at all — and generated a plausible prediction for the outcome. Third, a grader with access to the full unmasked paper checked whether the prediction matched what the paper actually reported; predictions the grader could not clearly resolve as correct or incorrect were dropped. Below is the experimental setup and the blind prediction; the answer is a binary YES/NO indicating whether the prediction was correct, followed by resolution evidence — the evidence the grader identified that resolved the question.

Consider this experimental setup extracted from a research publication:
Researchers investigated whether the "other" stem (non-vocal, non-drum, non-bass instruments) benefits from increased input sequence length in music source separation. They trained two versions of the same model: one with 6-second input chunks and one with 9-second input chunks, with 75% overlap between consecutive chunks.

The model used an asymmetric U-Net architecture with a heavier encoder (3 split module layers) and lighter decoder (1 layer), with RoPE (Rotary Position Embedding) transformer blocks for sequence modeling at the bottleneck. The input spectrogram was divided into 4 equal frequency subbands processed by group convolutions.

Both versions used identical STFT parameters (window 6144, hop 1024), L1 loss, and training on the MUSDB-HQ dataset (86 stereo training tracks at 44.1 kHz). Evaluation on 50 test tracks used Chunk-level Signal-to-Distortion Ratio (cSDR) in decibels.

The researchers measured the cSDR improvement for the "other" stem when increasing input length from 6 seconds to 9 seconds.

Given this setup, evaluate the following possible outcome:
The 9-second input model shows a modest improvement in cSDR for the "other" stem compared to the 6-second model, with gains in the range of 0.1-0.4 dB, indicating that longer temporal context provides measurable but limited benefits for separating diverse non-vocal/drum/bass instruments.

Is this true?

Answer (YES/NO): NO